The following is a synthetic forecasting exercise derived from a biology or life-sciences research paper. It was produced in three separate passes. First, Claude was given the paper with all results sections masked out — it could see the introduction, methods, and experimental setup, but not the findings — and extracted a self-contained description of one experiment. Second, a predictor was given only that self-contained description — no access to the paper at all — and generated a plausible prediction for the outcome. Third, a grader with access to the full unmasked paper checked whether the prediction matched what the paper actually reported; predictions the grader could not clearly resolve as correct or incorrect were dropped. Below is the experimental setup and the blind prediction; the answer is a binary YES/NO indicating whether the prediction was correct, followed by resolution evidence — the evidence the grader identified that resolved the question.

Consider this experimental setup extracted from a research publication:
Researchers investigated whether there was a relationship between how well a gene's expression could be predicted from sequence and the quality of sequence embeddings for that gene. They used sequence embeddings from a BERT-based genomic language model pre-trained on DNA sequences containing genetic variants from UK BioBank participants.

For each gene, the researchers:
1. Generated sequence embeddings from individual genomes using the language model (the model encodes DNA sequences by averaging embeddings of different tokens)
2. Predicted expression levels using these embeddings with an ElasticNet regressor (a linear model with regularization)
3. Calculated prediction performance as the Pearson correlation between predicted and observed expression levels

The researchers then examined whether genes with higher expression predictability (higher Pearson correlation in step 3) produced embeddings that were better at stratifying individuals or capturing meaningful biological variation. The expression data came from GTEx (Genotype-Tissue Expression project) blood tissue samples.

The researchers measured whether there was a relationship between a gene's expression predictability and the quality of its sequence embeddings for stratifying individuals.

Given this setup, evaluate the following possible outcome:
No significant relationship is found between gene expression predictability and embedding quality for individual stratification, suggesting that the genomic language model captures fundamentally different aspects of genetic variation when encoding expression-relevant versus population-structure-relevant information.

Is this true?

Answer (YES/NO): NO